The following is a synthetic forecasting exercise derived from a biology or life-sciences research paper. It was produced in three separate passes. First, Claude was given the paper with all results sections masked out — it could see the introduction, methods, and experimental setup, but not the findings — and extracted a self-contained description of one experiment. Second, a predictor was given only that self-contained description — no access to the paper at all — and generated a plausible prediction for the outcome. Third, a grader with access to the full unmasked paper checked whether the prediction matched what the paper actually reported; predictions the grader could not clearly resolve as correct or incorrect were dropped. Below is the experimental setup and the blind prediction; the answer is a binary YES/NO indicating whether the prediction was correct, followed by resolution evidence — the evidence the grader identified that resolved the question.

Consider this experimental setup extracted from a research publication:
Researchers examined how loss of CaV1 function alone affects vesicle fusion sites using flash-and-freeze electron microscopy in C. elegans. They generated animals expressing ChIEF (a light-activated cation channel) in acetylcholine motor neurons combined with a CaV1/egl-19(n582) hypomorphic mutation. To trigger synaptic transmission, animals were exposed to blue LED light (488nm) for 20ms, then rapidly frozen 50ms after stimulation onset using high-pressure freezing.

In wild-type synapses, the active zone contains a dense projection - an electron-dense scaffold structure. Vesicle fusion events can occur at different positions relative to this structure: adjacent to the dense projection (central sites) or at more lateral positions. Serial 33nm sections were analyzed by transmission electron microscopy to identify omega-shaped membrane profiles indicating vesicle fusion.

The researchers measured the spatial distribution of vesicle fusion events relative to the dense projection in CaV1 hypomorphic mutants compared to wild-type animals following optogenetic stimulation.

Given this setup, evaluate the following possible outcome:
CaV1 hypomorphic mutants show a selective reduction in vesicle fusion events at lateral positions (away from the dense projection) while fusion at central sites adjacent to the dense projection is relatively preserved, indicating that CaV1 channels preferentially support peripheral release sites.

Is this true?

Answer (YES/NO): YES